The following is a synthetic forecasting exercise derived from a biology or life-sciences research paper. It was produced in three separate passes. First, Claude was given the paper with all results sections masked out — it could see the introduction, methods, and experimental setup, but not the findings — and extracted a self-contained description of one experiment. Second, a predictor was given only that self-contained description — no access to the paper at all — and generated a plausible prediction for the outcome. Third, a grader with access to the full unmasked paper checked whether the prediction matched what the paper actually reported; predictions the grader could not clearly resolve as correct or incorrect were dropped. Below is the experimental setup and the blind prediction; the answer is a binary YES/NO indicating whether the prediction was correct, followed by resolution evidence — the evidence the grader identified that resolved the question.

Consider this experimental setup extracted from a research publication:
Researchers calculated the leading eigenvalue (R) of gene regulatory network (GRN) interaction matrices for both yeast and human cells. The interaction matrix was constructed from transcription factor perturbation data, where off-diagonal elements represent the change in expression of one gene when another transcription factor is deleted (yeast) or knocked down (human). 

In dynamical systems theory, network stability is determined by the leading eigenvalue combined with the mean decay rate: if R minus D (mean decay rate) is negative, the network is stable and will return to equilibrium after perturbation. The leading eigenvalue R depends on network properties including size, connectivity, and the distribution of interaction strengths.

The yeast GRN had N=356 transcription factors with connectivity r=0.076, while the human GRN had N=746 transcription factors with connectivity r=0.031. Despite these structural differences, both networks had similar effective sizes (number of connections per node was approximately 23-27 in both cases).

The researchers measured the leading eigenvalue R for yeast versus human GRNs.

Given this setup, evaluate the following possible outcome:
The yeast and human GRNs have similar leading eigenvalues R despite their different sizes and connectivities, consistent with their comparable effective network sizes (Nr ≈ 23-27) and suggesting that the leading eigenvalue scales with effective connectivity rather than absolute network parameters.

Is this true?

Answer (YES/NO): YES